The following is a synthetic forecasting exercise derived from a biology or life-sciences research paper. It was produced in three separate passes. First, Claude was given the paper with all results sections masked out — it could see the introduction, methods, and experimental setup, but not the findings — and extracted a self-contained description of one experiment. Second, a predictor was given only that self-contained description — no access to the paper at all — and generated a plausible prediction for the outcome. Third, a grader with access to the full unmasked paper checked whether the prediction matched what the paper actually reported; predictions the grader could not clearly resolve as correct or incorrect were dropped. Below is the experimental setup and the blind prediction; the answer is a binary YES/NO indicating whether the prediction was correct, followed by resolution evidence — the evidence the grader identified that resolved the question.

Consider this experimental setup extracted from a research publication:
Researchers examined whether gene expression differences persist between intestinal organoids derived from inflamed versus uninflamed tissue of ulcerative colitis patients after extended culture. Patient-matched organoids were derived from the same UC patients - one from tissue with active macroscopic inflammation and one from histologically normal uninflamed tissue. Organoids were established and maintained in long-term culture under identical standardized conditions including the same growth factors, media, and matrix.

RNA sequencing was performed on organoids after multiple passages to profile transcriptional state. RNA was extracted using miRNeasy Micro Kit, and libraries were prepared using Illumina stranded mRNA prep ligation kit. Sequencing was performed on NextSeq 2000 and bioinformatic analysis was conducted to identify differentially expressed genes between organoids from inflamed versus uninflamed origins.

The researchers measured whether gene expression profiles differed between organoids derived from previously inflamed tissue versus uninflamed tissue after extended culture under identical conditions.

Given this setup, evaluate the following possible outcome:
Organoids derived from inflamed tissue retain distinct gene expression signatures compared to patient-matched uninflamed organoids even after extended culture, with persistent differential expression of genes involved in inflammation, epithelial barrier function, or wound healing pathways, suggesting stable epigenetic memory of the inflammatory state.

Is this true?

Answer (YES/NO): NO